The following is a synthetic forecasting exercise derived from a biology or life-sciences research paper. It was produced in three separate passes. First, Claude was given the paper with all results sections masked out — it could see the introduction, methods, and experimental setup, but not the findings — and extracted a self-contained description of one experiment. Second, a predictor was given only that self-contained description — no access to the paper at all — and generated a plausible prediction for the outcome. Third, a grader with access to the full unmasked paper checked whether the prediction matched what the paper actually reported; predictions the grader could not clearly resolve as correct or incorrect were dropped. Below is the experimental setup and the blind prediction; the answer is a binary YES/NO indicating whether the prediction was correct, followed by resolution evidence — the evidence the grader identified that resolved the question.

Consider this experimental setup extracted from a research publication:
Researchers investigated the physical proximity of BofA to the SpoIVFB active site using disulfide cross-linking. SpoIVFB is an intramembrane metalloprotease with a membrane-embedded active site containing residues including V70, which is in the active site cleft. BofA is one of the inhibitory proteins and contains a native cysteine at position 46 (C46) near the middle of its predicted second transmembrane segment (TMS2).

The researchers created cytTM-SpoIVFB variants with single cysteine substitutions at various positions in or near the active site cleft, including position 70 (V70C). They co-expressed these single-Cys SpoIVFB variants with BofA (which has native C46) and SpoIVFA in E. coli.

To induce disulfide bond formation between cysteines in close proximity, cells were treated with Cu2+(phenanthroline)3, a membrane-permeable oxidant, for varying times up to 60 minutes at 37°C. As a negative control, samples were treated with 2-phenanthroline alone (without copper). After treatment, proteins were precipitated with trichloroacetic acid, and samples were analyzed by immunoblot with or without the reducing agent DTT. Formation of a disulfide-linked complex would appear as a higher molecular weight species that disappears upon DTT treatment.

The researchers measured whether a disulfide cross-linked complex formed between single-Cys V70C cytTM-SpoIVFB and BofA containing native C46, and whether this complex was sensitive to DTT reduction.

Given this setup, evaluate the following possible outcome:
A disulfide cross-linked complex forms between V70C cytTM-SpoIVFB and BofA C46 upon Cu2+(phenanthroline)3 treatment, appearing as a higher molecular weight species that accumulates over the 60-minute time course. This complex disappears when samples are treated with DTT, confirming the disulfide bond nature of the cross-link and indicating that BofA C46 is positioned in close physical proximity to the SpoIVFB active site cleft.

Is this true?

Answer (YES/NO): NO